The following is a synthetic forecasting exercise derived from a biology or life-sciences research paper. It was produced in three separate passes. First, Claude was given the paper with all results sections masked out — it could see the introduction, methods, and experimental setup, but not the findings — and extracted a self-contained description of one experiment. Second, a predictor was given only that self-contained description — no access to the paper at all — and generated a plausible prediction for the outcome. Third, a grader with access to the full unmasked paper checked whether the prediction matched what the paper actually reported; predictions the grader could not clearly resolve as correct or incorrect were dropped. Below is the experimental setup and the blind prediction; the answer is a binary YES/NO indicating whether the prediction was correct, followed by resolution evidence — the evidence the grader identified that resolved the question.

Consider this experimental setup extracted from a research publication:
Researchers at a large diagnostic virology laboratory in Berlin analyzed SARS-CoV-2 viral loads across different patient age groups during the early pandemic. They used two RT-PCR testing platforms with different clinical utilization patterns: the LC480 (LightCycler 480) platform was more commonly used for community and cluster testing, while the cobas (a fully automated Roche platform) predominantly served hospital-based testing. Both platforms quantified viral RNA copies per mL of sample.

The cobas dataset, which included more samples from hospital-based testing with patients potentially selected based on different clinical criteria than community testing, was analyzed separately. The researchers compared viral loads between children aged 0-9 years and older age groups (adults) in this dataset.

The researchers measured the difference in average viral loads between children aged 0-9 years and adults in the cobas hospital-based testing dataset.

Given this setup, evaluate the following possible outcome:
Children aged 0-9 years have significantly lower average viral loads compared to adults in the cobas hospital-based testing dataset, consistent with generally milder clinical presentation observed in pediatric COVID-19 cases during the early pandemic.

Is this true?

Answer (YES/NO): YES